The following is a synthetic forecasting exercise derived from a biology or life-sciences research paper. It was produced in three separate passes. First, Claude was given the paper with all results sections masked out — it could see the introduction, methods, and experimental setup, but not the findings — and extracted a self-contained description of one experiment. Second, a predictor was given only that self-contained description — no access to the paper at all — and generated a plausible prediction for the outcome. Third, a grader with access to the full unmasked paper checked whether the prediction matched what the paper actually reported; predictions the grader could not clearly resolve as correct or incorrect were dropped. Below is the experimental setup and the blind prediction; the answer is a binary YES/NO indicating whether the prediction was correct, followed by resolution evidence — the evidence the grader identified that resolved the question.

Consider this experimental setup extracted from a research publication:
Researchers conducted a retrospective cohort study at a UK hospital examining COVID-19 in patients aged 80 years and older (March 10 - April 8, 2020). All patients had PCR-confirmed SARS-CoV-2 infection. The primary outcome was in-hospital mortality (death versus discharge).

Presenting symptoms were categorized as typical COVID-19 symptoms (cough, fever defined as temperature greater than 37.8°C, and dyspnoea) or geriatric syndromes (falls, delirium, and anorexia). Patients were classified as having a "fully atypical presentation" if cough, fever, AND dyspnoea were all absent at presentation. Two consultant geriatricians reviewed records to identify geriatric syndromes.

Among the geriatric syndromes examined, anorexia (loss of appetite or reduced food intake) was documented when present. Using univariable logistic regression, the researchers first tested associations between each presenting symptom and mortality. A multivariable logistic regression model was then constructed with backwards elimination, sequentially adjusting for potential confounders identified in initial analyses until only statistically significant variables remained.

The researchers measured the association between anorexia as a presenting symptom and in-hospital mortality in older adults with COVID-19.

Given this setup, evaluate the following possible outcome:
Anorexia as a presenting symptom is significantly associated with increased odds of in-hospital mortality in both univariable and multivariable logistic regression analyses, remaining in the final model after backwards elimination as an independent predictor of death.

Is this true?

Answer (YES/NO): YES